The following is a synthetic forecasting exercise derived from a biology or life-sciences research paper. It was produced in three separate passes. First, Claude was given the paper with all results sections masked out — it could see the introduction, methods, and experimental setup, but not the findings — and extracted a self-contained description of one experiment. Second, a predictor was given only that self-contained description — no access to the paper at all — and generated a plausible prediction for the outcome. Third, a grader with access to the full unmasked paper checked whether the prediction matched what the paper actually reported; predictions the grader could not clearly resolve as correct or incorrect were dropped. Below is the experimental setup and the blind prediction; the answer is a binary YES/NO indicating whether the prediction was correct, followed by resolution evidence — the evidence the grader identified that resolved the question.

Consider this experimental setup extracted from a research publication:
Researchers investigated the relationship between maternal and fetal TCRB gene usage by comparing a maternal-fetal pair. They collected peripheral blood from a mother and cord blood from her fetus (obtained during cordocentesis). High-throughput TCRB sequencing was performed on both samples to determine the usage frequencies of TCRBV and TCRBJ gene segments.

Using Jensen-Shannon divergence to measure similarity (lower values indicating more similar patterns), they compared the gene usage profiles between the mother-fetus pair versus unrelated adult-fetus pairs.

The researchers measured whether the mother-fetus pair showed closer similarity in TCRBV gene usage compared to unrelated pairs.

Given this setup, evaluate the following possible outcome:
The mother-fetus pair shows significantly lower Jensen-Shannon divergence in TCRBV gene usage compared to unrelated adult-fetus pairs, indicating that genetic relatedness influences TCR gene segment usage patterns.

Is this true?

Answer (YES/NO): NO